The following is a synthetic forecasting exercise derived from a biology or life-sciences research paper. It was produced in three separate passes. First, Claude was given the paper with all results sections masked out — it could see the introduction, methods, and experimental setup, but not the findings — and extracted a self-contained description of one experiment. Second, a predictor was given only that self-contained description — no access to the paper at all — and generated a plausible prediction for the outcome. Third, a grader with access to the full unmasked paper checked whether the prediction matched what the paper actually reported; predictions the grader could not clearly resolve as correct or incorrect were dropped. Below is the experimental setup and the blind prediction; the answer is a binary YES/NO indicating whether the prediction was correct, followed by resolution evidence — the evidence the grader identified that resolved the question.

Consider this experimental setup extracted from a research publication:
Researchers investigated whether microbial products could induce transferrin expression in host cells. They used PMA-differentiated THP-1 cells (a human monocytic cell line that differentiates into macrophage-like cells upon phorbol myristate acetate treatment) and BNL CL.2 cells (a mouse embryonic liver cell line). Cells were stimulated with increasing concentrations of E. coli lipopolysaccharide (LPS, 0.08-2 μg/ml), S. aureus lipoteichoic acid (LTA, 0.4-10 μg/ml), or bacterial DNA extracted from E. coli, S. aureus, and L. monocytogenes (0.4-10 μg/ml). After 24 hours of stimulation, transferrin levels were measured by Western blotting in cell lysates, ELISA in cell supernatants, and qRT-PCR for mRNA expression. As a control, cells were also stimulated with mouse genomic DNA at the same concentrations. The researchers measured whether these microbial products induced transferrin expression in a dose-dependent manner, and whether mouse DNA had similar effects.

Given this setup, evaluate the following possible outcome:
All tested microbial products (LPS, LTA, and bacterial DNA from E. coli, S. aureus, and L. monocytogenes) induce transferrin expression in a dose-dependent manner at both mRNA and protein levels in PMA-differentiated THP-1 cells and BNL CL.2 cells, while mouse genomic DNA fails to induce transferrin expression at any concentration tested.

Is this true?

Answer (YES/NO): YES